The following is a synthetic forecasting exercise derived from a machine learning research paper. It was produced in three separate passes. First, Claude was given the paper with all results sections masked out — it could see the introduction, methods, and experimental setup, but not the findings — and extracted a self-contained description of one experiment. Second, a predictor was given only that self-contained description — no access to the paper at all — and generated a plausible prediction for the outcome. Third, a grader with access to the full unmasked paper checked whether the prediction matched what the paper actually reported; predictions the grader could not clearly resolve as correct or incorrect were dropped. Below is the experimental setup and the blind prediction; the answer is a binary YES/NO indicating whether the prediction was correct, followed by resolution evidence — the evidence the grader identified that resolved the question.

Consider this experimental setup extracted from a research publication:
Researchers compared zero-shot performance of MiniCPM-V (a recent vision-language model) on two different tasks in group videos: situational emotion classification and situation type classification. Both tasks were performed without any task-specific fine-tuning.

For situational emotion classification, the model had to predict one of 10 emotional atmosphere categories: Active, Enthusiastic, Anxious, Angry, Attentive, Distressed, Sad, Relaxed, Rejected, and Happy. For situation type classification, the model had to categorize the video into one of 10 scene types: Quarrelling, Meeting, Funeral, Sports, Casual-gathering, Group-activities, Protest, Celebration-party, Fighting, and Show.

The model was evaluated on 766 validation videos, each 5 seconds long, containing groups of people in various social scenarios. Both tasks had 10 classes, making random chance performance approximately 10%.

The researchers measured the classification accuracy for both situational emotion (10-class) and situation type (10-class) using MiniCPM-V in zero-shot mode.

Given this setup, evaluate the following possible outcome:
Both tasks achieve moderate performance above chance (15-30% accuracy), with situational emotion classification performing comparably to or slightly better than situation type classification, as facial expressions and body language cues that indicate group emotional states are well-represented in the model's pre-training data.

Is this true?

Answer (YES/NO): NO